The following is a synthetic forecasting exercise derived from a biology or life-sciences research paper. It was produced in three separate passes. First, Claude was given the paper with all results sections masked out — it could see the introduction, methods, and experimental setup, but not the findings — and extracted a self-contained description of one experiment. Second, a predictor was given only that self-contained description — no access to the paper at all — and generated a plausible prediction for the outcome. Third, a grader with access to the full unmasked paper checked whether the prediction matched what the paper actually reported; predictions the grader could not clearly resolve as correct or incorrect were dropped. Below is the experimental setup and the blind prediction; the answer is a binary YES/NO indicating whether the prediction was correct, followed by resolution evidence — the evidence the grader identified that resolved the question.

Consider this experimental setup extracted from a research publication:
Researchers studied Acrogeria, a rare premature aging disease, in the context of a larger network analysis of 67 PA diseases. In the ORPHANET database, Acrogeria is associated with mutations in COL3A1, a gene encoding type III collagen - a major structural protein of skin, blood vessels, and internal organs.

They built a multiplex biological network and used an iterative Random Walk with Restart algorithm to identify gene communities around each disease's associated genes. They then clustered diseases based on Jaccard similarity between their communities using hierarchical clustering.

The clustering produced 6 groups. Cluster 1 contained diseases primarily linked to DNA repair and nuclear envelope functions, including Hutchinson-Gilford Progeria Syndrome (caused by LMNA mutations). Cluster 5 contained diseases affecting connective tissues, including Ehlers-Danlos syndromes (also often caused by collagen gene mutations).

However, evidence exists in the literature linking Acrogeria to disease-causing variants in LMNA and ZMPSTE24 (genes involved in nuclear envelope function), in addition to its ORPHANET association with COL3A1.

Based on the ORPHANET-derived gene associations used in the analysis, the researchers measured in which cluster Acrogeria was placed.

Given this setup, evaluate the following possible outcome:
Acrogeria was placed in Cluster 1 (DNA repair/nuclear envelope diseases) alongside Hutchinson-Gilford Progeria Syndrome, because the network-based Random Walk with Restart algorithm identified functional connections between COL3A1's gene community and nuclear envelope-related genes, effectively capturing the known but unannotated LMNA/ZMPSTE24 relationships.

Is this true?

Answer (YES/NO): NO